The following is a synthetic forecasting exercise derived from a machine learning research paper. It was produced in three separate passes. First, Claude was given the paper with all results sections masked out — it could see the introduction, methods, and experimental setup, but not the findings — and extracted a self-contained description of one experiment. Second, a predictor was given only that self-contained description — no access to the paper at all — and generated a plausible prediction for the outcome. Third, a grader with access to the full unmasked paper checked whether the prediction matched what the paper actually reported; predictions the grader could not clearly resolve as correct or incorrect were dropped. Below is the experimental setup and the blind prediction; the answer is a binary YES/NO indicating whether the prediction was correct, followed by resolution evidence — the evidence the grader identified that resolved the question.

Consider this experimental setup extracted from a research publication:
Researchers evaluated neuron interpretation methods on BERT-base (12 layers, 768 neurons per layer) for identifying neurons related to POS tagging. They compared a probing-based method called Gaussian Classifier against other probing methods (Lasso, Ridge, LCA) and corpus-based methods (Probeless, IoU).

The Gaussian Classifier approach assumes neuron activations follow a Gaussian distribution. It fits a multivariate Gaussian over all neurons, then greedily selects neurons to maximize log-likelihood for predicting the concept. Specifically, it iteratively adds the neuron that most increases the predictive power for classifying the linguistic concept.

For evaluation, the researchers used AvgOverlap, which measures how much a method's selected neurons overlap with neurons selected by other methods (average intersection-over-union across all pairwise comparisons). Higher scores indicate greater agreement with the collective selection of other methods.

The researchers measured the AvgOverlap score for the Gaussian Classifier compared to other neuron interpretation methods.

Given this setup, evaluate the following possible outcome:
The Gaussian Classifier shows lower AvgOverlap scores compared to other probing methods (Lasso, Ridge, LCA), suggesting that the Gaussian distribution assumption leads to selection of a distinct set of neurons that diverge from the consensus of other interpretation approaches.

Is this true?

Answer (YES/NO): YES